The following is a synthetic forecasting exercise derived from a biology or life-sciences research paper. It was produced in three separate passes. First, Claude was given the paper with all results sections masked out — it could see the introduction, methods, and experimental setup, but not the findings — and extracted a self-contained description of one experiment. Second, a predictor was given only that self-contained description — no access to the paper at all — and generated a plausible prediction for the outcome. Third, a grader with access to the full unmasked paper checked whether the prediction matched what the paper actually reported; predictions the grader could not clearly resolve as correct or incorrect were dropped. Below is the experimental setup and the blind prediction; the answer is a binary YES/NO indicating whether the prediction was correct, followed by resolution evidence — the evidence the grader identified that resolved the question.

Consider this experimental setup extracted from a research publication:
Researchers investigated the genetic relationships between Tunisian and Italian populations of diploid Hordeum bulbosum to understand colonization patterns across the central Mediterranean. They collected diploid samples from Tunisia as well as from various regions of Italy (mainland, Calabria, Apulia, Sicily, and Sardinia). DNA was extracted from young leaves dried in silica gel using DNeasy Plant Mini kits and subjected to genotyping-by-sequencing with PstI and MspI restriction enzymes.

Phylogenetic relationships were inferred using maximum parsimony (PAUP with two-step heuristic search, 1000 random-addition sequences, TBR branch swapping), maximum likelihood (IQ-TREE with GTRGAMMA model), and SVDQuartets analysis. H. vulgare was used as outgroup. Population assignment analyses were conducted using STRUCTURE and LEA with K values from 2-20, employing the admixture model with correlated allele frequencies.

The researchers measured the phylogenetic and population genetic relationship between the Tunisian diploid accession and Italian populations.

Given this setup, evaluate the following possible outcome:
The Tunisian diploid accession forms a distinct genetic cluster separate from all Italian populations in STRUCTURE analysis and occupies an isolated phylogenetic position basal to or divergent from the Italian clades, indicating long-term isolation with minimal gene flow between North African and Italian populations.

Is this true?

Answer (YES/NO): NO